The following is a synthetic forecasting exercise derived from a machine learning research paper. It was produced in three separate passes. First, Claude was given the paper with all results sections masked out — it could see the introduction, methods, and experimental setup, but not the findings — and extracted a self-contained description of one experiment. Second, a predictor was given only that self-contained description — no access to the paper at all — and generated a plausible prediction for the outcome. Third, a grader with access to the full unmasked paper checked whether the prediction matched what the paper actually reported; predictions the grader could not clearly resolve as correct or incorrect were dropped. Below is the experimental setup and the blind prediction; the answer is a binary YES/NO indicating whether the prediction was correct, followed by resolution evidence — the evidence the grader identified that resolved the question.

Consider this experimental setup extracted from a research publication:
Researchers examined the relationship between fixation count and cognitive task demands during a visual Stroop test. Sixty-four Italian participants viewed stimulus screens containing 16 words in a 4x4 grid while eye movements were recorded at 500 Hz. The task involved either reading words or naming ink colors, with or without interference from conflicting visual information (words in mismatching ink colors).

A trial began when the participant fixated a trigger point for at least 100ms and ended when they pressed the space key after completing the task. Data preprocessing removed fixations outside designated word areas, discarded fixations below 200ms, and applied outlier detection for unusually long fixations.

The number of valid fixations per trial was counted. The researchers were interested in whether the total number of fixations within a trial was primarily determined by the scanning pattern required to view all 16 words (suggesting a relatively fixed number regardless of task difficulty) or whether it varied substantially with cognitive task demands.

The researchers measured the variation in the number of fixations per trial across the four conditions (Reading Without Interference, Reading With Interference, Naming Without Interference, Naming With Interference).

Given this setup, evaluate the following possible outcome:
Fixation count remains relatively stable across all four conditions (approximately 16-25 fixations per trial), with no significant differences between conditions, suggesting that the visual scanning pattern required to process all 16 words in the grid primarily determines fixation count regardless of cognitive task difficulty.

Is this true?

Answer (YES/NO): NO